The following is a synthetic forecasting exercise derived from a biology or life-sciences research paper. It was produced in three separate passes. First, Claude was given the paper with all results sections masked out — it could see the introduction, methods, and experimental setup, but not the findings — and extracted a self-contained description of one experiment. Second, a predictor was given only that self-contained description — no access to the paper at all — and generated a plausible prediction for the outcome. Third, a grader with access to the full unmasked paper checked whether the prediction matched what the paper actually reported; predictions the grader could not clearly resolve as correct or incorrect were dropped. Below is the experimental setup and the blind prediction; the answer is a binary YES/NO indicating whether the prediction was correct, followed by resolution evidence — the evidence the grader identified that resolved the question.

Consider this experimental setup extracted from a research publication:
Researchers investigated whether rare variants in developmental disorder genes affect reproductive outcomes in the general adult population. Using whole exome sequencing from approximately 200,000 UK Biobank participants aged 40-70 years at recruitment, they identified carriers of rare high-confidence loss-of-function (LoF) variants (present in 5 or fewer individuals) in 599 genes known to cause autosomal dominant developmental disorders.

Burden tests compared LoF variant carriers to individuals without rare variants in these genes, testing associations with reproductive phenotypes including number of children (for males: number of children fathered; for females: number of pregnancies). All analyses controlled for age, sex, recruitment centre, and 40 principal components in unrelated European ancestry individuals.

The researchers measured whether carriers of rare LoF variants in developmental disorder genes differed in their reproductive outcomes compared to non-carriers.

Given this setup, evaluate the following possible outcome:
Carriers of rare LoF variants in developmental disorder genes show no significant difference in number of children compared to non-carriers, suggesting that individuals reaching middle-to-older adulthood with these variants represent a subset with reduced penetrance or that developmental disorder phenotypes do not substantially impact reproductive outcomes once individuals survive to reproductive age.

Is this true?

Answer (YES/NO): NO